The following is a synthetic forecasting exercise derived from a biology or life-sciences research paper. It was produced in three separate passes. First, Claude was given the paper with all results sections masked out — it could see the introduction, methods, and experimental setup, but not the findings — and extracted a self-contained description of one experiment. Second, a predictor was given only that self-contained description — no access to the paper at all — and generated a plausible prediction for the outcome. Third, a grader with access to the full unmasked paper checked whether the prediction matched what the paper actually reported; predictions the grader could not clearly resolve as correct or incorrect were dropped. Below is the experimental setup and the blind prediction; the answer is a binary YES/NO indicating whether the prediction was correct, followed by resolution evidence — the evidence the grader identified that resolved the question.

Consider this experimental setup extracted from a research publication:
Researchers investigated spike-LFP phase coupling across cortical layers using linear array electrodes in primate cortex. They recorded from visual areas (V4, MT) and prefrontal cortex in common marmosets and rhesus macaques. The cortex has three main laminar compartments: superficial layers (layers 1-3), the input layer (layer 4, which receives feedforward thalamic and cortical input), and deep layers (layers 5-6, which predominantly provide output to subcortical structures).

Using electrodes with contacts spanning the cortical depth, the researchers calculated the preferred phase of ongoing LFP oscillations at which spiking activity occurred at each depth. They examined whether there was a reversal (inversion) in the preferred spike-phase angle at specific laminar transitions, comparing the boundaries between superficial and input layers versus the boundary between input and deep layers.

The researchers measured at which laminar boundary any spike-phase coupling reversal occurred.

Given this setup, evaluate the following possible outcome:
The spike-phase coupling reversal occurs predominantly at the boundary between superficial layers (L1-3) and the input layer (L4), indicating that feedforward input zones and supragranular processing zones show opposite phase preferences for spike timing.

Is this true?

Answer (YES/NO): NO